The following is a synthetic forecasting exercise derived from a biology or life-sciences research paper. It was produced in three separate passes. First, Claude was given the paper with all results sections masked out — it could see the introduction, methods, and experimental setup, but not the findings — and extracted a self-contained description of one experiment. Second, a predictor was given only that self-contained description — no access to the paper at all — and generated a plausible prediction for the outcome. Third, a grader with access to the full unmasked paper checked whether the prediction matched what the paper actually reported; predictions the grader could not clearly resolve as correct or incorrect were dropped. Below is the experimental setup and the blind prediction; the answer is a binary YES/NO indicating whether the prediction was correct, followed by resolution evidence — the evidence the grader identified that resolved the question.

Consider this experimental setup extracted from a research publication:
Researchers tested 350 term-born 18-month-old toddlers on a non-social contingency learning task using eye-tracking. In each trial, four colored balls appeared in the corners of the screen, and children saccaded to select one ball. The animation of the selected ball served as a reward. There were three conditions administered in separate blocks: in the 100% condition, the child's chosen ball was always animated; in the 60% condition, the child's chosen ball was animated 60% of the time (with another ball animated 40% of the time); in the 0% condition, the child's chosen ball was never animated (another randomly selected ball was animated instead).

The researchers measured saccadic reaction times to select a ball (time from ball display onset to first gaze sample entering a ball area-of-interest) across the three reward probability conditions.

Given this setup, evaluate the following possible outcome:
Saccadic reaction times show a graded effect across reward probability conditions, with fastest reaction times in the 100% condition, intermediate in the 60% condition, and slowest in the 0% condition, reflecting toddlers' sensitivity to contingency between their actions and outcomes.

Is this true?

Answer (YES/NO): NO